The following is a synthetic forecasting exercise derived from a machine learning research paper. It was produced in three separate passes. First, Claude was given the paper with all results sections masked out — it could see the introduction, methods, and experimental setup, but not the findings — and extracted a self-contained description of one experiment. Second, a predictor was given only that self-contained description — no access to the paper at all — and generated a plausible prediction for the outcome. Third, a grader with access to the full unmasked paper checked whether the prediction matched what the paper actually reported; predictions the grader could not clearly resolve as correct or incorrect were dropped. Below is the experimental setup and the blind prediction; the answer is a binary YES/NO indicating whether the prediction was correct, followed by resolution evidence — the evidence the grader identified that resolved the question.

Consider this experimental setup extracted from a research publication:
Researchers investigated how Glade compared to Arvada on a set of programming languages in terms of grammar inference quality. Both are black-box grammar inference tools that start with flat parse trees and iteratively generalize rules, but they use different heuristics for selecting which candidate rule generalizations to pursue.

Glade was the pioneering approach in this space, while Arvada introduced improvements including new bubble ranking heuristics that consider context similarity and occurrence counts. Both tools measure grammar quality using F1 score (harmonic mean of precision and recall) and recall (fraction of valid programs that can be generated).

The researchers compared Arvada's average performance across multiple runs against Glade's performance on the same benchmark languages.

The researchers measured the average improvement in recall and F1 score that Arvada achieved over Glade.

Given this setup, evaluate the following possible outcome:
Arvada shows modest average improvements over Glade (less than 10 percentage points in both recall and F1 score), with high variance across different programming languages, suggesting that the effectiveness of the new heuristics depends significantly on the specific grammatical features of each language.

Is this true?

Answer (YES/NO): NO